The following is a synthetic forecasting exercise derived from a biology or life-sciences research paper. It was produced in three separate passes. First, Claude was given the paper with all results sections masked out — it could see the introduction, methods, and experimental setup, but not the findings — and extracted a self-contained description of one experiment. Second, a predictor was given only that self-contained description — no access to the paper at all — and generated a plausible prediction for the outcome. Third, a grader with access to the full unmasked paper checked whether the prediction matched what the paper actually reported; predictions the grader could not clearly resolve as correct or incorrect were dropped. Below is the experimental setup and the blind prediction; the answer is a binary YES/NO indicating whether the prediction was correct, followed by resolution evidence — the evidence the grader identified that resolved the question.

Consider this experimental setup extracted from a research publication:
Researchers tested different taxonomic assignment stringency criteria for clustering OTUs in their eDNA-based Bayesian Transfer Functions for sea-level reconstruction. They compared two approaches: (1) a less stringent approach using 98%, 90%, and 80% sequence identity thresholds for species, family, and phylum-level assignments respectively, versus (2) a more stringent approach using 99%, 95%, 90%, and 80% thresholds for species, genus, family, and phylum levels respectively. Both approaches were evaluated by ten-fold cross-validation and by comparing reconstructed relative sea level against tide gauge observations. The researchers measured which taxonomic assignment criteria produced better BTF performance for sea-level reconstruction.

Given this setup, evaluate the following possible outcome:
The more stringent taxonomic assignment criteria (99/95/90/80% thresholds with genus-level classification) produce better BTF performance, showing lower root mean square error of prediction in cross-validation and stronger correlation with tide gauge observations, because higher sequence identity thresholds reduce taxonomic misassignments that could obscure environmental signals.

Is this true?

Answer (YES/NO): NO